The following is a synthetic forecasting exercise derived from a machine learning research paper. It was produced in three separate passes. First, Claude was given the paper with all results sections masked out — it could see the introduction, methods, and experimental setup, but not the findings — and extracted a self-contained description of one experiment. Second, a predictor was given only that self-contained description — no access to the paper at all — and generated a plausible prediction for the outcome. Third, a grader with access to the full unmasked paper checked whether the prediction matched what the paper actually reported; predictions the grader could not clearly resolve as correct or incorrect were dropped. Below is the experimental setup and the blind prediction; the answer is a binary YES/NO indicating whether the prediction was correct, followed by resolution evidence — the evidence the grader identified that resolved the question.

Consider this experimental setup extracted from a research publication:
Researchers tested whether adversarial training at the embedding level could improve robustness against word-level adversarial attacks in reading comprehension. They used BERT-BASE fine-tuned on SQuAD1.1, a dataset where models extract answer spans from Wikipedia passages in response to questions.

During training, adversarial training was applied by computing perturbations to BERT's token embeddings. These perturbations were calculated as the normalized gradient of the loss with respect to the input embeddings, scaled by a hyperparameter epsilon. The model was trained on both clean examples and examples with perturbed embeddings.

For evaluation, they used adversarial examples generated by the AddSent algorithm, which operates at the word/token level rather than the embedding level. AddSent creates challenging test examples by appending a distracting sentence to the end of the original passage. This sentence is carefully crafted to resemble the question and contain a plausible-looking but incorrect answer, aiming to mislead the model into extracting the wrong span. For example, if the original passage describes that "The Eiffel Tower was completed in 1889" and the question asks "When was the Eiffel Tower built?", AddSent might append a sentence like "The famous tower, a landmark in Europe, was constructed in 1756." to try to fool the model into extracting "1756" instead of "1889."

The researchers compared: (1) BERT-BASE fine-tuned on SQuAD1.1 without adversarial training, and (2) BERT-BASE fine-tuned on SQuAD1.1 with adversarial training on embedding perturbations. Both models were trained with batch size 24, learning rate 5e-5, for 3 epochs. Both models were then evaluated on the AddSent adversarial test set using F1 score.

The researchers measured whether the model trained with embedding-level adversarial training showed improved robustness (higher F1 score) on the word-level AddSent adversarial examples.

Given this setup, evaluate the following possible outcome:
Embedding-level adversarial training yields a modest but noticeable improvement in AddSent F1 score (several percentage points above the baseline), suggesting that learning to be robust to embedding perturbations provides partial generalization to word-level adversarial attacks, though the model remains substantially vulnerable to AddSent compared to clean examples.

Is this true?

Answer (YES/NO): NO